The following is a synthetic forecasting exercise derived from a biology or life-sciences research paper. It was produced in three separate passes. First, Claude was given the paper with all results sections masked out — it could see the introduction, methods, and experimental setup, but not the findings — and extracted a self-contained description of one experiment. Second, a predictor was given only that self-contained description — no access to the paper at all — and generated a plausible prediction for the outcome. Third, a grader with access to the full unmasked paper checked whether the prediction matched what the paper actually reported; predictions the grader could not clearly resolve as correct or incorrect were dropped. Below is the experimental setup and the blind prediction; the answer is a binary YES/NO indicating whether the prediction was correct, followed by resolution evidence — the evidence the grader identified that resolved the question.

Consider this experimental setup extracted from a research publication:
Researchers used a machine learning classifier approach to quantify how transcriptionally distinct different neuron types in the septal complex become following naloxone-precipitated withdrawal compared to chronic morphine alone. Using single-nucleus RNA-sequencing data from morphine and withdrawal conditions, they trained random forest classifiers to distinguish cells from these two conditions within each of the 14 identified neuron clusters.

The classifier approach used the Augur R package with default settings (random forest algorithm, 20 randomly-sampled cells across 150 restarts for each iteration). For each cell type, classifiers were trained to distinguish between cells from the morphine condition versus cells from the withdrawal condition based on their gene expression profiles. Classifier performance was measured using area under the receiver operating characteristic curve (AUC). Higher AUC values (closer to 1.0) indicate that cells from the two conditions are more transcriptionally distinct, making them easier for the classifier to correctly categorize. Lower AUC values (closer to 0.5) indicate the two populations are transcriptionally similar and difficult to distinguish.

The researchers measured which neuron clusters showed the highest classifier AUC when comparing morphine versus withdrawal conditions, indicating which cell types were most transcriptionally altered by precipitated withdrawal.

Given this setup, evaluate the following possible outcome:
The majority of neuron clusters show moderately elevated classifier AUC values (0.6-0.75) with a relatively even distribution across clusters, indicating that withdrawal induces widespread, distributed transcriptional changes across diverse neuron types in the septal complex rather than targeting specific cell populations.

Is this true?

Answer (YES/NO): NO